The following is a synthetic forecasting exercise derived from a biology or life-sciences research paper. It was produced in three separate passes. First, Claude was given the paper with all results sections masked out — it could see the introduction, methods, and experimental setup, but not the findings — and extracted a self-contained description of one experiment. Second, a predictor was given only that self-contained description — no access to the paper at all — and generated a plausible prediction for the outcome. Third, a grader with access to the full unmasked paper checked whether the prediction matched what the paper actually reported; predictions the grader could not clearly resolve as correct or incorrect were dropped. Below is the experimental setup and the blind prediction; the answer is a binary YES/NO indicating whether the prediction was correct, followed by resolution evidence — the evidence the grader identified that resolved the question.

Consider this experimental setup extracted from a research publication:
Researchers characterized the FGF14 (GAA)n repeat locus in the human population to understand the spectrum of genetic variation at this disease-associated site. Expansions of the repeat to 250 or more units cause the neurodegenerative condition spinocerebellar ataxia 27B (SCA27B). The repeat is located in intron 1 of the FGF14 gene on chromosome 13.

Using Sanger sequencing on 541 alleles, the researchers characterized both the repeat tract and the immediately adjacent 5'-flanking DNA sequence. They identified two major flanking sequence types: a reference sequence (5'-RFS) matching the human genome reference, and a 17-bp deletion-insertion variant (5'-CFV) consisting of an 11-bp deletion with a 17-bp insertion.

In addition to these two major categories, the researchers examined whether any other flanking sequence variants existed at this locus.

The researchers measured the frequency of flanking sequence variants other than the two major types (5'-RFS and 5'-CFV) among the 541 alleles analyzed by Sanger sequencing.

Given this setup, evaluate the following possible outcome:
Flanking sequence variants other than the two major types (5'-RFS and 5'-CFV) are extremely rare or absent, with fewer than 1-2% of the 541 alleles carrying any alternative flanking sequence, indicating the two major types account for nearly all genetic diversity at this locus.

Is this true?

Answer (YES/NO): YES